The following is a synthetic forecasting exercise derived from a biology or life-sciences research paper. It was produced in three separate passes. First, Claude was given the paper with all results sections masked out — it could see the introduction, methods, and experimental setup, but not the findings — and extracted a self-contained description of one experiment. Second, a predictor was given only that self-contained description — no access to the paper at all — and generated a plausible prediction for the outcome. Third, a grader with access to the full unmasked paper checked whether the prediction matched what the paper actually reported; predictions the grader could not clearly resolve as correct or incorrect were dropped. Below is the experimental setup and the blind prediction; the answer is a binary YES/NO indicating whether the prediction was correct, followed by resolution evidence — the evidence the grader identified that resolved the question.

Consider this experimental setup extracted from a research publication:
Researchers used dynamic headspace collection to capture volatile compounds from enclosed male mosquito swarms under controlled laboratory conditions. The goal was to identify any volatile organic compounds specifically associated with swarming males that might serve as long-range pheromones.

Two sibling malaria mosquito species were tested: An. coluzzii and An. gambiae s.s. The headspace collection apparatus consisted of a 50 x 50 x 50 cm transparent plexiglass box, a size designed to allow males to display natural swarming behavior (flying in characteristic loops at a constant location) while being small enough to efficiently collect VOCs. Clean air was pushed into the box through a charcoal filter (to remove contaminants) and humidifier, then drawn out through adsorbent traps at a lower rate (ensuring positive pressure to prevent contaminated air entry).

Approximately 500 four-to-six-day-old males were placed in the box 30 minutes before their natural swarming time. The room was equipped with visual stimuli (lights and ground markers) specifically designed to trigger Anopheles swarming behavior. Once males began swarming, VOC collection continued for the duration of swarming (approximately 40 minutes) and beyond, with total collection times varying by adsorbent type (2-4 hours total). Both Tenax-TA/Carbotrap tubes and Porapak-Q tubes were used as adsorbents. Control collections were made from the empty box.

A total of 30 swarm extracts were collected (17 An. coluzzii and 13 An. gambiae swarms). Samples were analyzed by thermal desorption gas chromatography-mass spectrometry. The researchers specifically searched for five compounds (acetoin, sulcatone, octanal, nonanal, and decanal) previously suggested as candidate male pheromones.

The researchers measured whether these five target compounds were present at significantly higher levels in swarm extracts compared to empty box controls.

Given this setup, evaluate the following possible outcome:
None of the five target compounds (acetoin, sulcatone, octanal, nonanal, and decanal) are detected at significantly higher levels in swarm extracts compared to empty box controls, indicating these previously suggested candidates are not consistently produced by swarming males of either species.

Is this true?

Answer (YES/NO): YES